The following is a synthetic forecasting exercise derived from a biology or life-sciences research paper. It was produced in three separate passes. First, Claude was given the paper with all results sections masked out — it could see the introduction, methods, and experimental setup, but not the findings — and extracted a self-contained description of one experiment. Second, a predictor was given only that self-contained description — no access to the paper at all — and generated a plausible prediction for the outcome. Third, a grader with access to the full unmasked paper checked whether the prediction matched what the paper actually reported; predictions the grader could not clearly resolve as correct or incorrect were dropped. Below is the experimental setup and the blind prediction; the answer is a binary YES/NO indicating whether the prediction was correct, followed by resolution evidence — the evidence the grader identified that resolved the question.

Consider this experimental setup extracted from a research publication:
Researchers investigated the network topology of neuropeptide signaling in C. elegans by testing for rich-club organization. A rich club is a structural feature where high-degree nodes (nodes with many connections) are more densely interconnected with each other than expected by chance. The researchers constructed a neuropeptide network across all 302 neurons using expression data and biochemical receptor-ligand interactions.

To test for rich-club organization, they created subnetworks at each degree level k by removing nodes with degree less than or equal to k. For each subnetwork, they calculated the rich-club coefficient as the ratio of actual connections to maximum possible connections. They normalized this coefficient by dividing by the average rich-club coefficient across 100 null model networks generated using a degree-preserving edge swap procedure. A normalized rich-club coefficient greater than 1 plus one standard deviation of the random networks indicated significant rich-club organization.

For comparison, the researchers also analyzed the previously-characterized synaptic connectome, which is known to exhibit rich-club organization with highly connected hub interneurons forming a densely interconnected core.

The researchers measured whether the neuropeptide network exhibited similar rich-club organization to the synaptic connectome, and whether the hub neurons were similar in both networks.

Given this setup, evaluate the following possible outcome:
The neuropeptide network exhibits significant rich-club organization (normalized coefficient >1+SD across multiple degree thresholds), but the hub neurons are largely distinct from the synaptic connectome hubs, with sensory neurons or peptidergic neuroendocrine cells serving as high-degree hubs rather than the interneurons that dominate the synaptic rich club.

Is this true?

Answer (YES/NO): NO